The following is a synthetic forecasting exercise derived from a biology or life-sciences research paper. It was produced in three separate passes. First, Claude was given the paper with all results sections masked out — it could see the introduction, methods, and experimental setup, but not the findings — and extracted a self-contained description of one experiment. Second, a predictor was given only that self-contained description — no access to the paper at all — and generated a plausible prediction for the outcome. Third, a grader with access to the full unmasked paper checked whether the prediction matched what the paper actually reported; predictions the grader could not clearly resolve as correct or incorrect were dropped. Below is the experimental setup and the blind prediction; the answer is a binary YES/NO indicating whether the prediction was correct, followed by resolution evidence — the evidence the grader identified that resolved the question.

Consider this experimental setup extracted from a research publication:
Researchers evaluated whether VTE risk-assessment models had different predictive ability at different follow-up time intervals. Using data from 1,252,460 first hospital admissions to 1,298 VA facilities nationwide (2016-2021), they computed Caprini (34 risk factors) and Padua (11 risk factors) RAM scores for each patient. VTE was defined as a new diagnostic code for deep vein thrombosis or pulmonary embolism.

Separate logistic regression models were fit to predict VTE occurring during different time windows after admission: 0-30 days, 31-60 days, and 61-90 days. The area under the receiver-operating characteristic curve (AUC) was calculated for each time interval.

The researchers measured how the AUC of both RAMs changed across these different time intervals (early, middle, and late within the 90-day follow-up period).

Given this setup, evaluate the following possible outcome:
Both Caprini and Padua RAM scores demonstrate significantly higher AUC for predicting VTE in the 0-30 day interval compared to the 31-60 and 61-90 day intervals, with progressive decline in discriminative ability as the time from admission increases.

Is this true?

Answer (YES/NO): NO